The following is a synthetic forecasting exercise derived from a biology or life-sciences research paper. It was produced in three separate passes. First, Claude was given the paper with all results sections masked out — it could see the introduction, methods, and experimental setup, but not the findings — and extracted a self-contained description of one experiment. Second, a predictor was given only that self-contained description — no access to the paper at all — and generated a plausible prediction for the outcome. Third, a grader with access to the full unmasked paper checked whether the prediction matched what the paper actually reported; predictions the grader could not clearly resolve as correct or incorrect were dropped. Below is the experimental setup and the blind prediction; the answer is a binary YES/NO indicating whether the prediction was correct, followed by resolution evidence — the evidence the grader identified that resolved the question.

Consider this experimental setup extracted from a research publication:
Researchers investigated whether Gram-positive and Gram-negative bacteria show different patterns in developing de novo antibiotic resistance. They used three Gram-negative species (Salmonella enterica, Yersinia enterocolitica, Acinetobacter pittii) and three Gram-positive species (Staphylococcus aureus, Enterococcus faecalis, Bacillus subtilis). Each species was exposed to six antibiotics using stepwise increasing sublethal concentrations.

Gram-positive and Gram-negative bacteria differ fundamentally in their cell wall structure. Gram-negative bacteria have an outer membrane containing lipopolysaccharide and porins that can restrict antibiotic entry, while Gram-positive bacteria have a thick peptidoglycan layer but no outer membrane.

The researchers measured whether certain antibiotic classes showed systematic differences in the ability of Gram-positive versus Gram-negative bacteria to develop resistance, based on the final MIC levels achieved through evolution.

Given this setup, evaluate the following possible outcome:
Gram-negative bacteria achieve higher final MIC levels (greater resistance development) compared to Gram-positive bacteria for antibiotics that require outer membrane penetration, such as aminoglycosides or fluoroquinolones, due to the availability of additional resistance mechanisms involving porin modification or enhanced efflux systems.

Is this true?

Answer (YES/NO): YES